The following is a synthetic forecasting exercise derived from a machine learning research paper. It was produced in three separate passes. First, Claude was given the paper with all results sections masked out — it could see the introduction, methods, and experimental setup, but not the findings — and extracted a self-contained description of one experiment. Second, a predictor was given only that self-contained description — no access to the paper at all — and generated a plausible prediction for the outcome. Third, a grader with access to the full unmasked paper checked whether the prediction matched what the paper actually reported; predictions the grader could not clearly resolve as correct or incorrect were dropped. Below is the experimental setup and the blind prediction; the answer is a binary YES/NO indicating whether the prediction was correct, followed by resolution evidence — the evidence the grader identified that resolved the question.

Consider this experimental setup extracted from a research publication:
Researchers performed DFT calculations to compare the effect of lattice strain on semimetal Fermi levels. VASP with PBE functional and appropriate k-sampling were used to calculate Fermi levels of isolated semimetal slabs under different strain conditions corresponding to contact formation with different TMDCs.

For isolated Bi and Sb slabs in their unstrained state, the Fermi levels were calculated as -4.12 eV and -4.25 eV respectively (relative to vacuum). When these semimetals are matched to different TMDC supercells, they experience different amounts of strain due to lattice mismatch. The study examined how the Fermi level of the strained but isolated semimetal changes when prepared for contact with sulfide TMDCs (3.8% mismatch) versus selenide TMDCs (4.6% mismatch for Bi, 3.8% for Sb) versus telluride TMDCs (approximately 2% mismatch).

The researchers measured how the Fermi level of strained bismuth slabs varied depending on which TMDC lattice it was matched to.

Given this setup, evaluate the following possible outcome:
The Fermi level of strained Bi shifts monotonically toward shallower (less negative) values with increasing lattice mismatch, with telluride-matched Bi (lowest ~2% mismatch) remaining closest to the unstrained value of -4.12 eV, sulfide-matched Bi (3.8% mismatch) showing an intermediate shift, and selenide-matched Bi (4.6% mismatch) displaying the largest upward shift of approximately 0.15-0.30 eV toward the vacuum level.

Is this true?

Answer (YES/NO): NO